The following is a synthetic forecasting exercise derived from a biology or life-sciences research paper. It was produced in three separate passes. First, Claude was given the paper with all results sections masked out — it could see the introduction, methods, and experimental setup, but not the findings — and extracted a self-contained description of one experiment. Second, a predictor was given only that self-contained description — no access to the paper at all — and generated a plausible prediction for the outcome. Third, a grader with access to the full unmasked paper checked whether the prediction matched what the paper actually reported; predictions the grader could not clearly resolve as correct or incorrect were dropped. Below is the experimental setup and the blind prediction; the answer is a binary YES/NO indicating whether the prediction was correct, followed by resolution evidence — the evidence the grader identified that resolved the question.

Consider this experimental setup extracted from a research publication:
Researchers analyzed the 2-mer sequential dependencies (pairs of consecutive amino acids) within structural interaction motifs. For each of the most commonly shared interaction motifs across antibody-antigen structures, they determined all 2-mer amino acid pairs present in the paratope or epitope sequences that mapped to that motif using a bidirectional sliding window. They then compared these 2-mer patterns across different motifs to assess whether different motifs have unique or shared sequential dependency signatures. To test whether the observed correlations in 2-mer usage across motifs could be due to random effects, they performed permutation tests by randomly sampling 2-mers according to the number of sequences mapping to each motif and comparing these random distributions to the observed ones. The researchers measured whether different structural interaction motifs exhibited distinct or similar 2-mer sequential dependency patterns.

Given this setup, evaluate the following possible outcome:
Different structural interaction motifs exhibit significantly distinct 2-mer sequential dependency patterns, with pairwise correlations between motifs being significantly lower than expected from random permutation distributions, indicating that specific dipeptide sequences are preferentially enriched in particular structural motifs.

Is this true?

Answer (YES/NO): YES